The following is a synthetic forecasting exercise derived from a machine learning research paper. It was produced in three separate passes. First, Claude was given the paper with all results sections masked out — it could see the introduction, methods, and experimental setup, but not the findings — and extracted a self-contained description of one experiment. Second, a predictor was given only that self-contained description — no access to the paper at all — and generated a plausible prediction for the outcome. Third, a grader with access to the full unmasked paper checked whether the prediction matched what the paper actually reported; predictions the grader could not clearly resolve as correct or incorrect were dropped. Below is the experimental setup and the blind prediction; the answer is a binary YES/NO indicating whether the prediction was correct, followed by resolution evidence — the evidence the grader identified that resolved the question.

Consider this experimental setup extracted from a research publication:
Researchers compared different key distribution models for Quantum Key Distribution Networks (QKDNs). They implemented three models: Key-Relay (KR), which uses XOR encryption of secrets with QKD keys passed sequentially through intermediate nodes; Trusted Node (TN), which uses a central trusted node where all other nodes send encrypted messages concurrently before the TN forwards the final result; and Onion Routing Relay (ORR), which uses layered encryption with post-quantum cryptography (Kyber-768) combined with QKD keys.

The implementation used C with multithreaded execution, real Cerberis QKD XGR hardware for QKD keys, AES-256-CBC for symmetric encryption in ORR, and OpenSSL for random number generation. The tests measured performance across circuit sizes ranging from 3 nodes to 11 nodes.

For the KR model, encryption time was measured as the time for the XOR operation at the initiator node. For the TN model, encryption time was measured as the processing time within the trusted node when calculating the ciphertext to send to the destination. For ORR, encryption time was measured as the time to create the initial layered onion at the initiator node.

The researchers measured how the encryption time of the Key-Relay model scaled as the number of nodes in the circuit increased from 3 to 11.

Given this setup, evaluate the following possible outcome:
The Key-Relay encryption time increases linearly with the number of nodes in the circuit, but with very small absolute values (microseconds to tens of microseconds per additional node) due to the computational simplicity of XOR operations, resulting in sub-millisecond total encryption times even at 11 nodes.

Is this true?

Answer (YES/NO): NO